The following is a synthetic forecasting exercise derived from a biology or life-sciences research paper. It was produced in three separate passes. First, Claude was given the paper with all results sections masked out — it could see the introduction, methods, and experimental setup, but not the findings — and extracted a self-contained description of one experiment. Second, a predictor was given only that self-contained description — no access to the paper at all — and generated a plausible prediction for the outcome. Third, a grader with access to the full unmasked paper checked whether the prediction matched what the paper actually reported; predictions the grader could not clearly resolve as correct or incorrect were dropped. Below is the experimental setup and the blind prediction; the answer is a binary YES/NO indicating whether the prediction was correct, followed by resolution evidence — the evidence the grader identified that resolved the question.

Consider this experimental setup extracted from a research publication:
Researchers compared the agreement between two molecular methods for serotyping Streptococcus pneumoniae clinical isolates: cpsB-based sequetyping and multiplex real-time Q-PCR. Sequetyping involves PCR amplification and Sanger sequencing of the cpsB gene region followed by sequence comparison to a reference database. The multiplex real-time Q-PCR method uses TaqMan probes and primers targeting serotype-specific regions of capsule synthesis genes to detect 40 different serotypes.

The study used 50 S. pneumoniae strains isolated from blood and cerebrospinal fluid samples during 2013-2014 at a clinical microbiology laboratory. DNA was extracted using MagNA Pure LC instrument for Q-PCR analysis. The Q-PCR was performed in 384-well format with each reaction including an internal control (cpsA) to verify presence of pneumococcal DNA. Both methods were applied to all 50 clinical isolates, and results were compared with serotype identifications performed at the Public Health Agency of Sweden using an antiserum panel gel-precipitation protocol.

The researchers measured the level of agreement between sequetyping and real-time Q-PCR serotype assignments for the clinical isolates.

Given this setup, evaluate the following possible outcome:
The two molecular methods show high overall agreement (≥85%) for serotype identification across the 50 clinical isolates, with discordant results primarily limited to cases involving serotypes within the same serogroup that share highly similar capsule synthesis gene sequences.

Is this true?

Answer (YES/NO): NO